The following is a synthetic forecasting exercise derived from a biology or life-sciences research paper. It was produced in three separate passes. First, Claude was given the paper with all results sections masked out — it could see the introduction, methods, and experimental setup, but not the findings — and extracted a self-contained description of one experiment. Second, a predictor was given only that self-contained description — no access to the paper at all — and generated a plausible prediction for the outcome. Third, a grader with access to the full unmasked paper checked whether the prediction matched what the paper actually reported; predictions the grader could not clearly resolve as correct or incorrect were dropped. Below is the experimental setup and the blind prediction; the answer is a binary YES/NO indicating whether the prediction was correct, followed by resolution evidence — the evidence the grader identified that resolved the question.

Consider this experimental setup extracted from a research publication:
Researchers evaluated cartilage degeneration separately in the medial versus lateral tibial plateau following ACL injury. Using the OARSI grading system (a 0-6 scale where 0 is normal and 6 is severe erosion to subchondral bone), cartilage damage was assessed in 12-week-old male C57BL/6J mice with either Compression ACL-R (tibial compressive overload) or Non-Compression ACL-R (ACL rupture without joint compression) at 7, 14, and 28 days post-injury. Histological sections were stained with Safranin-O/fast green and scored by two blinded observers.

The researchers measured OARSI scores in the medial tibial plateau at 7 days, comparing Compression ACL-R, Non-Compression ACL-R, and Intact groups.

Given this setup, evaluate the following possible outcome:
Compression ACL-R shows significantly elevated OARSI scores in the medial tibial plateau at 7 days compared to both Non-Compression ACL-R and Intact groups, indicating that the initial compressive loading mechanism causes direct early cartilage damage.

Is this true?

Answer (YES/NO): NO